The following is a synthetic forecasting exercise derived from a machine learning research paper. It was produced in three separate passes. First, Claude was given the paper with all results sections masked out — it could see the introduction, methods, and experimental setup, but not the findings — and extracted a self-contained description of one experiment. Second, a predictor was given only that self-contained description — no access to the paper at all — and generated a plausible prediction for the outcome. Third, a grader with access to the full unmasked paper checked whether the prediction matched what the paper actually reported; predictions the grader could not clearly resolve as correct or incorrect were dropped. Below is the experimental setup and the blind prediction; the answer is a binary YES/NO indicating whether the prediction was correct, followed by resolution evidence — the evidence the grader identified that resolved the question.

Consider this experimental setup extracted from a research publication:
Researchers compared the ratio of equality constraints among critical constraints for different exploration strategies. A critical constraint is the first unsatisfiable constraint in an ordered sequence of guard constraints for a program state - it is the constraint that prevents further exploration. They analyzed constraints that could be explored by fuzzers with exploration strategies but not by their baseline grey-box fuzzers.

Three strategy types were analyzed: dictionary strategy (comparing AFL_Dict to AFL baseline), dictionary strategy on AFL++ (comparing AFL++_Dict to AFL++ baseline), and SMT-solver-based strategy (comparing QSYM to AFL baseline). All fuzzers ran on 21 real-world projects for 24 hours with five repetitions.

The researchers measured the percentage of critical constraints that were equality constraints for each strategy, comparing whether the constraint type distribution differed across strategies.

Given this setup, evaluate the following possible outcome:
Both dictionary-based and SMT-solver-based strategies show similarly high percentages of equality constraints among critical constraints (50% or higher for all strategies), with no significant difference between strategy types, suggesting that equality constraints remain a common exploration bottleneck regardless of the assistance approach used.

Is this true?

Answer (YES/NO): YES